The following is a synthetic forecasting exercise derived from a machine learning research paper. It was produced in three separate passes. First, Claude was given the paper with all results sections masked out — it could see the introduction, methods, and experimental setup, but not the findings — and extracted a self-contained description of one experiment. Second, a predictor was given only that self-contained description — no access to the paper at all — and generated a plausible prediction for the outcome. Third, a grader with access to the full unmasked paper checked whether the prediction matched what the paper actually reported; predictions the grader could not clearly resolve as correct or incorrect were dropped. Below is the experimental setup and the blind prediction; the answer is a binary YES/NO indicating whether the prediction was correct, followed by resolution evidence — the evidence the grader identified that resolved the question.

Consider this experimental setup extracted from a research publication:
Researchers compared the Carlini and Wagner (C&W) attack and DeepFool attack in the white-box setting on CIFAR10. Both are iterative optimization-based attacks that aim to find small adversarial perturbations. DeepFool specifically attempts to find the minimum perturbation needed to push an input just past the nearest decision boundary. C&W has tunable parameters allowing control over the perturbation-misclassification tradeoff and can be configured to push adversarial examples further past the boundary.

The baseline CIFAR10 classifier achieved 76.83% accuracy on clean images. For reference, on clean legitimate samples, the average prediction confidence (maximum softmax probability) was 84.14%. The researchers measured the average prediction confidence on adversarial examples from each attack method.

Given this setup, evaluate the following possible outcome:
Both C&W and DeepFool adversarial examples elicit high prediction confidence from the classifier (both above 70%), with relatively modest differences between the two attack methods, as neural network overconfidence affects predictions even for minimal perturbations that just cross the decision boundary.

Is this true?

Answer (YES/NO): NO